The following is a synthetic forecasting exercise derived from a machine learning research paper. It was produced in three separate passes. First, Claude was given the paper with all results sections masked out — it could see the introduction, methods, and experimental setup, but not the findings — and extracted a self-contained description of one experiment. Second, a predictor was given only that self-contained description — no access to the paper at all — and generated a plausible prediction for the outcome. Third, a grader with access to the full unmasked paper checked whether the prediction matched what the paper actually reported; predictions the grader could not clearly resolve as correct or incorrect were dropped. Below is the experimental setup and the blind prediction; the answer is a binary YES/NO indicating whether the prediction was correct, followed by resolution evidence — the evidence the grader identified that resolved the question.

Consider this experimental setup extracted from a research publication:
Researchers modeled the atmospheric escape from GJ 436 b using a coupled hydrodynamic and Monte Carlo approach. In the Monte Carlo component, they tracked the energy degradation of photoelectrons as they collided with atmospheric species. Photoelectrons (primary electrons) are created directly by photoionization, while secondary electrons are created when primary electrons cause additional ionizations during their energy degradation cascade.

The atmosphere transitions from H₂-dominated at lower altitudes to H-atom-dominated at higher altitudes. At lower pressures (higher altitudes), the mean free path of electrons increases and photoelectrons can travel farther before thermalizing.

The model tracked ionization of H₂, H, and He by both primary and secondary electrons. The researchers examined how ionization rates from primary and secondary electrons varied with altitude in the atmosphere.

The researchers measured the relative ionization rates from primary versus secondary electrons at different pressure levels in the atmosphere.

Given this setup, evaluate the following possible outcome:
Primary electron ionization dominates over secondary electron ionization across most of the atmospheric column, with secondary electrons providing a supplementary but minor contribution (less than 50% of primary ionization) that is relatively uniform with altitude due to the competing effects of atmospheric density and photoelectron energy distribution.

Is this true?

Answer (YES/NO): NO